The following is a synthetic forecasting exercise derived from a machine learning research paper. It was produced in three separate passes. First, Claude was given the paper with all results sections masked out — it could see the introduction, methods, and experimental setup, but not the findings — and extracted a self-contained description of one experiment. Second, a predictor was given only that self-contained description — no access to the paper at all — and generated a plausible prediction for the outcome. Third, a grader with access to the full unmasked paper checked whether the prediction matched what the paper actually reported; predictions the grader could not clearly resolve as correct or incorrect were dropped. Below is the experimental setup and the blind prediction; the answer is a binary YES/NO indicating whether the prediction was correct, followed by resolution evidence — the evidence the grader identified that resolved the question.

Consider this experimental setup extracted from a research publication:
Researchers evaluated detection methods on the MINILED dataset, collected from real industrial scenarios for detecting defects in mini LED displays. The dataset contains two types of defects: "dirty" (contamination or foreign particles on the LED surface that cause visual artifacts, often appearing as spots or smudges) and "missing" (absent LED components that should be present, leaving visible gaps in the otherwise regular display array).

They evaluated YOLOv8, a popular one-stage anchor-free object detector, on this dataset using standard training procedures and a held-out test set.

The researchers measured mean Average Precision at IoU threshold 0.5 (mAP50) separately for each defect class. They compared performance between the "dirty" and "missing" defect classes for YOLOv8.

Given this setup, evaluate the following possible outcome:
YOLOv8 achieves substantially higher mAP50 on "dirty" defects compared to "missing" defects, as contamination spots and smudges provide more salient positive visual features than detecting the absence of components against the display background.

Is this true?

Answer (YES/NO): NO